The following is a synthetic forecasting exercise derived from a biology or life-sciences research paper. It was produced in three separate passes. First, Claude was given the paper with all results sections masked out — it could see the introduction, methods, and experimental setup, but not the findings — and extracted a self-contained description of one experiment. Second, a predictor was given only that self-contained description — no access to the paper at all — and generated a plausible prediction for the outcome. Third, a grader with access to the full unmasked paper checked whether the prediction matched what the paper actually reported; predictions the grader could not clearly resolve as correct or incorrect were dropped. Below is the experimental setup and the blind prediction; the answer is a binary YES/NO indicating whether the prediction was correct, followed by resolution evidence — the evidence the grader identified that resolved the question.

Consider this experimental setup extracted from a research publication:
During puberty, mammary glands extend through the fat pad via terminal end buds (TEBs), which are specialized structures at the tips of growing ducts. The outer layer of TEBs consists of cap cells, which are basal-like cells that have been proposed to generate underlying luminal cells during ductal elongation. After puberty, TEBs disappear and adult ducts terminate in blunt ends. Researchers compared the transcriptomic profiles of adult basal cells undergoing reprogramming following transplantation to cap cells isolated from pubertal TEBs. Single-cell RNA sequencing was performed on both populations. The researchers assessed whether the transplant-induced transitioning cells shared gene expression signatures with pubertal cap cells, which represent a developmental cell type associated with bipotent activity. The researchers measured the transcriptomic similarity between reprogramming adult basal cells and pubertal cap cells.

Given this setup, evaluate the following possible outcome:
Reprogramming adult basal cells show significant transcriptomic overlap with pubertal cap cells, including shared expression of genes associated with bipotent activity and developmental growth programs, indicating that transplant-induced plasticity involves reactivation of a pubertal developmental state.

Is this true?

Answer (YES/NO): YES